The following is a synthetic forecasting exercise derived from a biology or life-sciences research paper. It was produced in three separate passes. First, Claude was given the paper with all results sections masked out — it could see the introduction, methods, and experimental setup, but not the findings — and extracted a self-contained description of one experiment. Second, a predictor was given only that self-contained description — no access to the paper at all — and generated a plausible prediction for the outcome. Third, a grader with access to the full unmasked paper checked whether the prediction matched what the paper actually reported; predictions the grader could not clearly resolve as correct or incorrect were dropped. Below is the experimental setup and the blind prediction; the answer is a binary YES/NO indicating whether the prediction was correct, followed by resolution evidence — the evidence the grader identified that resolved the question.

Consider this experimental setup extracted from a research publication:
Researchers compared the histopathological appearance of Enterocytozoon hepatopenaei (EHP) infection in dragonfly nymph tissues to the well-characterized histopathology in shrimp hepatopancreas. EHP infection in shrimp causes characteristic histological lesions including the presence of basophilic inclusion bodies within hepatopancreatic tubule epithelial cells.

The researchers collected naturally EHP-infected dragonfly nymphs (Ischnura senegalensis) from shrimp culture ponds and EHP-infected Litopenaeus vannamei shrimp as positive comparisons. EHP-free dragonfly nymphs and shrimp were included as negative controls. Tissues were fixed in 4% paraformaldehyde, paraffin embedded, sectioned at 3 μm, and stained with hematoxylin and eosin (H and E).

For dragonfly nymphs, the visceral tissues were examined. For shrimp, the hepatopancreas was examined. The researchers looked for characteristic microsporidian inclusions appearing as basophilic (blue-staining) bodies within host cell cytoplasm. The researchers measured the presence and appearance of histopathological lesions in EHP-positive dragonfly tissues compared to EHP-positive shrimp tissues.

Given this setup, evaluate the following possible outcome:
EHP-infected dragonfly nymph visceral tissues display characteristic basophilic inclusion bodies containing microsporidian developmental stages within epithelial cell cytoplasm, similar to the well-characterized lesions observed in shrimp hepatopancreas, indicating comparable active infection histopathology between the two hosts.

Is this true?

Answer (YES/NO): NO